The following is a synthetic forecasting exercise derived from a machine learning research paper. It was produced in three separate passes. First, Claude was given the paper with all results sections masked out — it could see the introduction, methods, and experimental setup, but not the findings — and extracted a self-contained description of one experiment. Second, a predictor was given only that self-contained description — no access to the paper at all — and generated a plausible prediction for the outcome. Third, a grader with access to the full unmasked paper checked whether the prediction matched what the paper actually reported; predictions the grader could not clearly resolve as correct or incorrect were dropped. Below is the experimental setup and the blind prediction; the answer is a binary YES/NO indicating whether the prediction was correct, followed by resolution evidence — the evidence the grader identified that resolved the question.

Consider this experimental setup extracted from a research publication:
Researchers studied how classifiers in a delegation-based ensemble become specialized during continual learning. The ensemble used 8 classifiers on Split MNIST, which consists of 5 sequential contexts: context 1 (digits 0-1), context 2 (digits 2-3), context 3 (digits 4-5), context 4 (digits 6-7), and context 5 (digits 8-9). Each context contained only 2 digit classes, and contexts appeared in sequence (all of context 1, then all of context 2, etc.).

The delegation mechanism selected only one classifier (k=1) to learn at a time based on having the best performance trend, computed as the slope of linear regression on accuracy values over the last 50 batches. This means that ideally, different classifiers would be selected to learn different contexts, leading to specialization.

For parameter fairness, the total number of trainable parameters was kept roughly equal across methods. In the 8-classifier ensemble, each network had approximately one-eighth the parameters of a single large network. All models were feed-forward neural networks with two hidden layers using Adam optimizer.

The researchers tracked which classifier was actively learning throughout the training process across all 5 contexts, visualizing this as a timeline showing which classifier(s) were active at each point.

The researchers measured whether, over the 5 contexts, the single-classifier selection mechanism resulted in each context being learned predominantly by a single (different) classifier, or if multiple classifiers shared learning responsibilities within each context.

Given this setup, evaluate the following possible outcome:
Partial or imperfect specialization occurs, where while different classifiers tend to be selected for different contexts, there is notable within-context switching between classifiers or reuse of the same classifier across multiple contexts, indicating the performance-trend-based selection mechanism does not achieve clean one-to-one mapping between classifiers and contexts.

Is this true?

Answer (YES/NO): NO